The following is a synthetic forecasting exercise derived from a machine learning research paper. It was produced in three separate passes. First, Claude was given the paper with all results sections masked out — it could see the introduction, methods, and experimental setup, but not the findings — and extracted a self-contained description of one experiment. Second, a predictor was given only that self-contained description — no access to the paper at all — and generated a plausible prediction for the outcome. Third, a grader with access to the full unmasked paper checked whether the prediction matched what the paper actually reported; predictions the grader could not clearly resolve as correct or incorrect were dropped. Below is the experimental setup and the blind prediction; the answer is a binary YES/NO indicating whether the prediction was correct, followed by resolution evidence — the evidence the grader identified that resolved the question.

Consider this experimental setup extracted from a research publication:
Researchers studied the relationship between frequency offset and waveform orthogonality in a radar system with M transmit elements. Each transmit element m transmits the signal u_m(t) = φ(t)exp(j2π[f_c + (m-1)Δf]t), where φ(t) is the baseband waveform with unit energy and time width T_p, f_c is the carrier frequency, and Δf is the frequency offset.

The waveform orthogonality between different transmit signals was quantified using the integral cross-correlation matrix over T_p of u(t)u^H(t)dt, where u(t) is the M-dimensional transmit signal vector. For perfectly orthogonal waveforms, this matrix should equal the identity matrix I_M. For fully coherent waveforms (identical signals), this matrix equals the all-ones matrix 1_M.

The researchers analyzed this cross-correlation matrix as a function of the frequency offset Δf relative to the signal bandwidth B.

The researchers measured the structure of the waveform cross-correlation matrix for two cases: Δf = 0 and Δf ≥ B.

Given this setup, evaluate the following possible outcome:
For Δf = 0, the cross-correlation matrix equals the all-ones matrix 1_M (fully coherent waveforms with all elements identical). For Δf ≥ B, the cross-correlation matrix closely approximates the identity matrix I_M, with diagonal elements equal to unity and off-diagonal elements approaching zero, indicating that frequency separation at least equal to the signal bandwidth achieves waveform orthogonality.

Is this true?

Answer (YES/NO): NO